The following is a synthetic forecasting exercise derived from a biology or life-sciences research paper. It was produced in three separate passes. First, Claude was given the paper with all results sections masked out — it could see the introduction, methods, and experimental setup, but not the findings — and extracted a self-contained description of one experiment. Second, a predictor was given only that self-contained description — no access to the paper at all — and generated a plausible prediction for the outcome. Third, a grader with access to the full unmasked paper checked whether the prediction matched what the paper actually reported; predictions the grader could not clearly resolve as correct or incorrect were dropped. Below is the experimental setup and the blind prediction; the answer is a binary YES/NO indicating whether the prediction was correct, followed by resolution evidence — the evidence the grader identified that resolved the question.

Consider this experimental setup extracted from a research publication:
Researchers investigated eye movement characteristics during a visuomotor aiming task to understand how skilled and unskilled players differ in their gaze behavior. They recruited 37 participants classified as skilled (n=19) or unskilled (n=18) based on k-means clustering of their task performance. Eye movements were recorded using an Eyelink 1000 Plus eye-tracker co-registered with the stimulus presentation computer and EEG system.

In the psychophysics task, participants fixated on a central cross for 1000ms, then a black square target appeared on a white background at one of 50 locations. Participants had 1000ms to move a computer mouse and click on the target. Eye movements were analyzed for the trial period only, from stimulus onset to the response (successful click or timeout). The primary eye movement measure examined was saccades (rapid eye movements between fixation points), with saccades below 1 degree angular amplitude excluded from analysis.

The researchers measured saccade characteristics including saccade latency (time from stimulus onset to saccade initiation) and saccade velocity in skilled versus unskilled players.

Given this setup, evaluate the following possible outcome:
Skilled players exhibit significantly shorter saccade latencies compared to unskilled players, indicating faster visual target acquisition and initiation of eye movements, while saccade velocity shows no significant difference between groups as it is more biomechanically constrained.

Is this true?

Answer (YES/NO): YES